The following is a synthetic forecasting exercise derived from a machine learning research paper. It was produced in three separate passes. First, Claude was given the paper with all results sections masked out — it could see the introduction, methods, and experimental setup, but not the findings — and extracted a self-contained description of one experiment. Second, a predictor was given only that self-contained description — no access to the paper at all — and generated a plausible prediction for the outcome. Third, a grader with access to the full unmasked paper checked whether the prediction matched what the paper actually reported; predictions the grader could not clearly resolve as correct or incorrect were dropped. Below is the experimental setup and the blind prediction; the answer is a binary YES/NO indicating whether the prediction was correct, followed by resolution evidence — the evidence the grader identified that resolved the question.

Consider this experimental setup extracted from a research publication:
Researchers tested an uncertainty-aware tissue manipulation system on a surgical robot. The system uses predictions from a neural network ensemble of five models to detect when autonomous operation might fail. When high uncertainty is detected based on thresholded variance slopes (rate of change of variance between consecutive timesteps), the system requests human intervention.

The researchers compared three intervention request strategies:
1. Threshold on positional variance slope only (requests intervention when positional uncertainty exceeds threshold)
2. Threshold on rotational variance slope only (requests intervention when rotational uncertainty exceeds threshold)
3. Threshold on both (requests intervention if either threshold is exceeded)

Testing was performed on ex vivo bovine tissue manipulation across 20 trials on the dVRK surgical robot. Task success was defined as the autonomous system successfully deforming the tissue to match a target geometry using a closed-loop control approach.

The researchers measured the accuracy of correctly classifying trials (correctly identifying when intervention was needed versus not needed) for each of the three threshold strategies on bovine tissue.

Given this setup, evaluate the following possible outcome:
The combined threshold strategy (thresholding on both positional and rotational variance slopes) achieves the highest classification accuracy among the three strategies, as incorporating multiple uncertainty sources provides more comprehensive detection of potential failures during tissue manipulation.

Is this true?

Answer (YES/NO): NO